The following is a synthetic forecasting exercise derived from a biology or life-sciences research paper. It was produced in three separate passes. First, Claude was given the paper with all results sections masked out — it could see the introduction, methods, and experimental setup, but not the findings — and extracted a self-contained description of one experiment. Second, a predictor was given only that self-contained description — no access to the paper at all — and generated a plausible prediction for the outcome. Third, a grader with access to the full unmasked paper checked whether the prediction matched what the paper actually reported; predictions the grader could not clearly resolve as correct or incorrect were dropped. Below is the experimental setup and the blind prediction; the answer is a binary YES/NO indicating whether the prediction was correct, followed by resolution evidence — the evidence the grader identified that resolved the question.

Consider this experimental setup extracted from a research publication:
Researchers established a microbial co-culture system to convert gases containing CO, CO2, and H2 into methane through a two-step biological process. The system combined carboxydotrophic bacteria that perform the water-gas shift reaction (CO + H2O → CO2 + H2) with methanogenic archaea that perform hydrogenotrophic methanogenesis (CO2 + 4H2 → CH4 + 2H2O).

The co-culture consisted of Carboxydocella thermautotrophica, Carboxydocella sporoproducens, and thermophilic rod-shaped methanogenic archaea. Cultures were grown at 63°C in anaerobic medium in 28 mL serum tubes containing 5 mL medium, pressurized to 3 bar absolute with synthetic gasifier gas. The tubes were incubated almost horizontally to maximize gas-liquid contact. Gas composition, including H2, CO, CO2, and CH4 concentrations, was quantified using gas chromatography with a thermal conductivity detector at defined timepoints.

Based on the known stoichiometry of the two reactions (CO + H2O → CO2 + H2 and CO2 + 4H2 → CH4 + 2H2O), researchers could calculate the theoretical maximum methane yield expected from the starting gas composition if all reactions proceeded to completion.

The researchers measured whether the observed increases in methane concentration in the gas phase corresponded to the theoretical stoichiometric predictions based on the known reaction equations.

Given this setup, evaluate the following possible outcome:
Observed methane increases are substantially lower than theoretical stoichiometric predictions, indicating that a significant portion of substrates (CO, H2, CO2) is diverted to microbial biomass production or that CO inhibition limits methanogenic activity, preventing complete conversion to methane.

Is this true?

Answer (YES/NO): NO